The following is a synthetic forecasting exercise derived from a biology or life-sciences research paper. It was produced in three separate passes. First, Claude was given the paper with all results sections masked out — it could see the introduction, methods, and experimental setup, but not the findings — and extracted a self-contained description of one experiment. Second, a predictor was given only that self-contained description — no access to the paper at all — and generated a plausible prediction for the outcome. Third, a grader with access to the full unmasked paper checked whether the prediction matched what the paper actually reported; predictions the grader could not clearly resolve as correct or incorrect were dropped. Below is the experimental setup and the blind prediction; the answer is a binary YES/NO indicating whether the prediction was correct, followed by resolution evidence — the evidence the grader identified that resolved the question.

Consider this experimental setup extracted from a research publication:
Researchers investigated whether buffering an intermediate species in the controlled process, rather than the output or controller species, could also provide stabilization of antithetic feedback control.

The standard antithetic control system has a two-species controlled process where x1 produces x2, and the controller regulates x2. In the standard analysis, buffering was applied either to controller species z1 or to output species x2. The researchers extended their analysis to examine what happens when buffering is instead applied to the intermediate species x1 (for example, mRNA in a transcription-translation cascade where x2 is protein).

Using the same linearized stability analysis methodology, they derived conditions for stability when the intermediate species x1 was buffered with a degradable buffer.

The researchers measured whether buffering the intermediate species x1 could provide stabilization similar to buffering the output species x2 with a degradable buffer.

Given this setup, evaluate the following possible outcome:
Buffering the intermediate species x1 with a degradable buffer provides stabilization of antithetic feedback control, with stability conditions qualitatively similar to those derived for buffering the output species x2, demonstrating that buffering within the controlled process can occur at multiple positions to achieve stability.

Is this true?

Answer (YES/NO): YES